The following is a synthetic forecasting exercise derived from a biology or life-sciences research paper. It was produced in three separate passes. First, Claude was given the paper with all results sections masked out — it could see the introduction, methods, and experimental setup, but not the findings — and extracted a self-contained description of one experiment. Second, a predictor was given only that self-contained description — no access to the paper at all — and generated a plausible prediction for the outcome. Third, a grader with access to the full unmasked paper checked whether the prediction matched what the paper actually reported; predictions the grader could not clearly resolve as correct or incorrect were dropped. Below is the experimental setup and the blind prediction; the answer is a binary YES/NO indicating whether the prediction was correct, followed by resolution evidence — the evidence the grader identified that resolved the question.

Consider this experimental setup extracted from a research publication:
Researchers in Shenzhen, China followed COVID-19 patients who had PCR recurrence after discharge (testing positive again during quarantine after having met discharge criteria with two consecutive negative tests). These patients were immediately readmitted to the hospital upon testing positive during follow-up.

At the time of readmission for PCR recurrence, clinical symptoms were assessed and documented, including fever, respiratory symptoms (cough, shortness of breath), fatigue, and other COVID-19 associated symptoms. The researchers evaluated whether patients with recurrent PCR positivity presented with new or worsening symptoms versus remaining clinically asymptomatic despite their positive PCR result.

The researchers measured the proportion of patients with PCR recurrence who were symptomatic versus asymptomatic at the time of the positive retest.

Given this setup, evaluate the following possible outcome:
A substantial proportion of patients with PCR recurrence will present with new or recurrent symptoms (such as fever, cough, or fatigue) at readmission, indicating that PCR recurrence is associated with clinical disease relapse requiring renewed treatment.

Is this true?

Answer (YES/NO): NO